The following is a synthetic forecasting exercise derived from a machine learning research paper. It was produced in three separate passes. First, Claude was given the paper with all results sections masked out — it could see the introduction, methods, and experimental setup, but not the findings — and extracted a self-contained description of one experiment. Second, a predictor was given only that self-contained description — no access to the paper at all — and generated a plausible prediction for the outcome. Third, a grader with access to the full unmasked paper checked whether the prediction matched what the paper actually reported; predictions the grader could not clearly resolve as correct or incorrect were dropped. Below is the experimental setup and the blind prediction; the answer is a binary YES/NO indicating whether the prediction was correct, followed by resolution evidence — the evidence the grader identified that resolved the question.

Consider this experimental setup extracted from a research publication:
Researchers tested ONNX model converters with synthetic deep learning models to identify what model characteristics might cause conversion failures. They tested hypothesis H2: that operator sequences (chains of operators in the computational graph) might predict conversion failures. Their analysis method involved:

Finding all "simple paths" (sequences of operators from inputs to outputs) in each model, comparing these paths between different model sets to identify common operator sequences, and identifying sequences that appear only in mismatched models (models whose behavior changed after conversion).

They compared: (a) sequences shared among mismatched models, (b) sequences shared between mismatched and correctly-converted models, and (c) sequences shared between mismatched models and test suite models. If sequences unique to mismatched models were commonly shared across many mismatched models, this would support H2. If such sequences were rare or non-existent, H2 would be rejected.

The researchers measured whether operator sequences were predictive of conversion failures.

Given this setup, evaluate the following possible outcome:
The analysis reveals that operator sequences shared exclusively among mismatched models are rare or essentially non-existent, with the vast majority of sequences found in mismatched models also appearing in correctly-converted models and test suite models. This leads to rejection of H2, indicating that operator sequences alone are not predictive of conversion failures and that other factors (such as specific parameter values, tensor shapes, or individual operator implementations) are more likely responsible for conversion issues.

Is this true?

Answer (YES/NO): NO